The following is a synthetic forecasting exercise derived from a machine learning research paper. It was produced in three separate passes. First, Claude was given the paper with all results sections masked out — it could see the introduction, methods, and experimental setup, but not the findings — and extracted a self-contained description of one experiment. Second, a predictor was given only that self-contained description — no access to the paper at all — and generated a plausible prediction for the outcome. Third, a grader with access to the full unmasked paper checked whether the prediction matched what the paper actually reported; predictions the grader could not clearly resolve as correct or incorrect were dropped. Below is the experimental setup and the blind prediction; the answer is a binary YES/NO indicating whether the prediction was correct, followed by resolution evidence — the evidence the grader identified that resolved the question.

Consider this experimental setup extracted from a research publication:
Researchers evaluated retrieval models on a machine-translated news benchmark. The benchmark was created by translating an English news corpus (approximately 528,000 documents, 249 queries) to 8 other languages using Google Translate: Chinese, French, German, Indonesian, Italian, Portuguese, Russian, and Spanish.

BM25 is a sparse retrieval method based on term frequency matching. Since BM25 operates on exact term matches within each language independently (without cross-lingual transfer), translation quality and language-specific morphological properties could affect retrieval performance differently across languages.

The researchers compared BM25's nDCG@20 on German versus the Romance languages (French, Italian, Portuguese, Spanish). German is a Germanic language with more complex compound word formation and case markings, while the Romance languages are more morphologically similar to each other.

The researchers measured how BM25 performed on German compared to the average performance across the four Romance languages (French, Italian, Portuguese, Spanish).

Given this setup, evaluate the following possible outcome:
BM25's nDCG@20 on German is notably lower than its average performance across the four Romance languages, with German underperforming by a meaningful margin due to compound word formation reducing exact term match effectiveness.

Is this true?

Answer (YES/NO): YES